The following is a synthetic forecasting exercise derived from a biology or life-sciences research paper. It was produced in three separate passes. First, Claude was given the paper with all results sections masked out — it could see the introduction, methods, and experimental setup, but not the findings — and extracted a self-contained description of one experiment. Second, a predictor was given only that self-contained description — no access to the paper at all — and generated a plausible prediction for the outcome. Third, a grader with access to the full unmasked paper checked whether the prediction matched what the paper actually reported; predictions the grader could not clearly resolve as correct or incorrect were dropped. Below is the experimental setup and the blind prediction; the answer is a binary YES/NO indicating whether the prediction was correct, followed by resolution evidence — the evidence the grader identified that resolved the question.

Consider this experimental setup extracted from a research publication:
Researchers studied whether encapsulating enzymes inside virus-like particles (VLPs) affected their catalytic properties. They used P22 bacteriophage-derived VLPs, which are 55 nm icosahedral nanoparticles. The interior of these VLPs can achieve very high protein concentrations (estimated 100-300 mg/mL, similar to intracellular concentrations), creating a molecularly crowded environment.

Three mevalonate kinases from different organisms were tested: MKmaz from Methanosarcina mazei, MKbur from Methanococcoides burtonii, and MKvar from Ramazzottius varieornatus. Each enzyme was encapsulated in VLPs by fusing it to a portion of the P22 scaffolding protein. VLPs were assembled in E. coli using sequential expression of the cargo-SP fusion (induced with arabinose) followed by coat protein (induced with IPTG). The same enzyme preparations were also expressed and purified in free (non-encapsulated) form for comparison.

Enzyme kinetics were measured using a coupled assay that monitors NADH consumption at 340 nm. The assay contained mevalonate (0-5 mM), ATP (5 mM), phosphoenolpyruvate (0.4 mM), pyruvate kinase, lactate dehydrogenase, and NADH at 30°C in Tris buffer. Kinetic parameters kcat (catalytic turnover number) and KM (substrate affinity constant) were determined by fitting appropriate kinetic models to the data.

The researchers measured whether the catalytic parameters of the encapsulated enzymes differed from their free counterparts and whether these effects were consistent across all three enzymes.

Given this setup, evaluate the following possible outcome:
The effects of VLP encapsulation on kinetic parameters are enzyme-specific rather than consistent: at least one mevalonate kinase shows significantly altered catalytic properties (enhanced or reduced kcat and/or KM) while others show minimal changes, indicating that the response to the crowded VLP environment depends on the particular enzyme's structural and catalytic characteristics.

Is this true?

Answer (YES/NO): YES